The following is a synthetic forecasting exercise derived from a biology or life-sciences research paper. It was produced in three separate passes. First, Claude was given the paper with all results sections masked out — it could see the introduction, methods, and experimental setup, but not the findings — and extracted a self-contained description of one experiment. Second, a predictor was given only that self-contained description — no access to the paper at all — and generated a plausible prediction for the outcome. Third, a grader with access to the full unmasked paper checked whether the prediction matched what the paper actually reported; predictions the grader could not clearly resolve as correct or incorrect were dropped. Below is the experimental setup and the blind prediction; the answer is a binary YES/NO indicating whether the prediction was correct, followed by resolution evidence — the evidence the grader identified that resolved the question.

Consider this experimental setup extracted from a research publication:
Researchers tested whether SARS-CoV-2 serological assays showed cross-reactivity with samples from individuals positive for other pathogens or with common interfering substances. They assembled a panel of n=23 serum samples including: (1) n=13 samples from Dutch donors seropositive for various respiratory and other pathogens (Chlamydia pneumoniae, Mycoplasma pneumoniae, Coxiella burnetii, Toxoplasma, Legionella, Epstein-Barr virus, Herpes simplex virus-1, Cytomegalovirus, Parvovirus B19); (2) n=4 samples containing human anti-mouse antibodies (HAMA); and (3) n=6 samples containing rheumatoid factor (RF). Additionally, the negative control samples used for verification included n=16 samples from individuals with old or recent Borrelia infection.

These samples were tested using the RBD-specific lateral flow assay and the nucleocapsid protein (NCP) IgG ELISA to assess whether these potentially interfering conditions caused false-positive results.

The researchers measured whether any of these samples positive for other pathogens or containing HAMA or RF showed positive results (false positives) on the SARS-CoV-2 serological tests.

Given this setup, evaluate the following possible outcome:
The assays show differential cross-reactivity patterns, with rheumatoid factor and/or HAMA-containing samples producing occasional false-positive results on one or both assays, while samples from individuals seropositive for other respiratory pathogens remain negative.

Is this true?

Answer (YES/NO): YES